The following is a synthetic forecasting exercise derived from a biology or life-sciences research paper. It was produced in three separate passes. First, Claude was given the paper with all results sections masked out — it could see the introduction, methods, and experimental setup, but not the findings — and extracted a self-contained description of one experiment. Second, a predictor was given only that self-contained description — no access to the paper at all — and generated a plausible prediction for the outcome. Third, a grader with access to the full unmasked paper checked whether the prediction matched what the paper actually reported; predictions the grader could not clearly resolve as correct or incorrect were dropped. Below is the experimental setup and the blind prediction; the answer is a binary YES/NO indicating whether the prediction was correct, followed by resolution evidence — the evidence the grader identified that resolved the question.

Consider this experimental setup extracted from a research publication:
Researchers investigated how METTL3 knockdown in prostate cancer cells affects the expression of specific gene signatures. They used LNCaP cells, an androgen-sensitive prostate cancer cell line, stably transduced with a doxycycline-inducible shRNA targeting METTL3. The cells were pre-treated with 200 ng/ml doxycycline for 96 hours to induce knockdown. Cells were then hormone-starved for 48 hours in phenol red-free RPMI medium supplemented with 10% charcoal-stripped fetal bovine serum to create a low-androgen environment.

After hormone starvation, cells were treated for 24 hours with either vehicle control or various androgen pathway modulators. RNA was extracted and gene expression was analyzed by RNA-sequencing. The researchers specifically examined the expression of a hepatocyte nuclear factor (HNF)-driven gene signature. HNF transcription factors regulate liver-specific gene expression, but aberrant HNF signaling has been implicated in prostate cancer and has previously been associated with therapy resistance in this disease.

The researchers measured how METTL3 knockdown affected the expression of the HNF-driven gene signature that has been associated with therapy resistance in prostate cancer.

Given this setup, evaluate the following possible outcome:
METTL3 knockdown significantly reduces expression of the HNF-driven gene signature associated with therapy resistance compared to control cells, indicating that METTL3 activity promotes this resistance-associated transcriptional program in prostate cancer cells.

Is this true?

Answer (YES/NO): NO